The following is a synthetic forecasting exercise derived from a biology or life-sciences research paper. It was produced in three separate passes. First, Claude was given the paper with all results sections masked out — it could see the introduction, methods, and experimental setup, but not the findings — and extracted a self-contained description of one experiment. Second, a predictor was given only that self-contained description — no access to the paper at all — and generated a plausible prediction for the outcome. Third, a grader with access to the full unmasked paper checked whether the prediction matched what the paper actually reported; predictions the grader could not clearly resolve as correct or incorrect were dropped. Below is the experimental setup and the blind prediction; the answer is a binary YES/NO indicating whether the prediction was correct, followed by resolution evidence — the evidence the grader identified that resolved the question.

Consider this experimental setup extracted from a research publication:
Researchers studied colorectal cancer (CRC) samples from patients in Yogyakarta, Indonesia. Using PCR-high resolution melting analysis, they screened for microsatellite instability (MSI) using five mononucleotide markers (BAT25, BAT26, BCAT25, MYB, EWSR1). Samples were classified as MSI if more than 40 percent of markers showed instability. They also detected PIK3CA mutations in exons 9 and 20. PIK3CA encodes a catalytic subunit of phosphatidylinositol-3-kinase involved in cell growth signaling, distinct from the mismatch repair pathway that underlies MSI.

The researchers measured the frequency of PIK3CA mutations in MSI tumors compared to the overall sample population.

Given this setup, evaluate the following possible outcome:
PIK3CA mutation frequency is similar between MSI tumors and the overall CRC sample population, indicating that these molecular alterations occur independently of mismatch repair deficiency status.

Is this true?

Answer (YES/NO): NO